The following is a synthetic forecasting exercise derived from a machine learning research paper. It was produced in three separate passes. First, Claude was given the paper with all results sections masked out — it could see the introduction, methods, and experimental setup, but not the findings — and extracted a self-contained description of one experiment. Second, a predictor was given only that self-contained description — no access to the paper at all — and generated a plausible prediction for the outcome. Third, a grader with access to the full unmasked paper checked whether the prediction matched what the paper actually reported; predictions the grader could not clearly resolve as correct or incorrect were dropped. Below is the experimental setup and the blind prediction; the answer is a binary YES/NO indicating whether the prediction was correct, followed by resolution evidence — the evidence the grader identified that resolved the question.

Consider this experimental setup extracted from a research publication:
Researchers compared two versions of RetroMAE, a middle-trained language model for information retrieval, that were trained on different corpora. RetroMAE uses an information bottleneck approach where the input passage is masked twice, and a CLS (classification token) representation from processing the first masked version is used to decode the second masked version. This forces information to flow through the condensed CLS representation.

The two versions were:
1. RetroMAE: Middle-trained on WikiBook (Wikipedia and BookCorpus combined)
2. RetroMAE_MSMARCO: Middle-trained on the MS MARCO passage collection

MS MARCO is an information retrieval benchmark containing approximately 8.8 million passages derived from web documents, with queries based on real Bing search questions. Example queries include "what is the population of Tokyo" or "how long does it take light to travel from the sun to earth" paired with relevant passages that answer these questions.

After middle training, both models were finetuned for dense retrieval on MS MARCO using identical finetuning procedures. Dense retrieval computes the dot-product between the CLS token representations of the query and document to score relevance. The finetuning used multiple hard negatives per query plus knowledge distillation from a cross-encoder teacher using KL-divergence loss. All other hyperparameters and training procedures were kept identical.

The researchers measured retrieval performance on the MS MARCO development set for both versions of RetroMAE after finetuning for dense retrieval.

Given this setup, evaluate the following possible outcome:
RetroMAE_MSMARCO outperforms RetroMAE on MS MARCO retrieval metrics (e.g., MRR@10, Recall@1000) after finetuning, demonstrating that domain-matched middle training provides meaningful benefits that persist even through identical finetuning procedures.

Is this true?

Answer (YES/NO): YES